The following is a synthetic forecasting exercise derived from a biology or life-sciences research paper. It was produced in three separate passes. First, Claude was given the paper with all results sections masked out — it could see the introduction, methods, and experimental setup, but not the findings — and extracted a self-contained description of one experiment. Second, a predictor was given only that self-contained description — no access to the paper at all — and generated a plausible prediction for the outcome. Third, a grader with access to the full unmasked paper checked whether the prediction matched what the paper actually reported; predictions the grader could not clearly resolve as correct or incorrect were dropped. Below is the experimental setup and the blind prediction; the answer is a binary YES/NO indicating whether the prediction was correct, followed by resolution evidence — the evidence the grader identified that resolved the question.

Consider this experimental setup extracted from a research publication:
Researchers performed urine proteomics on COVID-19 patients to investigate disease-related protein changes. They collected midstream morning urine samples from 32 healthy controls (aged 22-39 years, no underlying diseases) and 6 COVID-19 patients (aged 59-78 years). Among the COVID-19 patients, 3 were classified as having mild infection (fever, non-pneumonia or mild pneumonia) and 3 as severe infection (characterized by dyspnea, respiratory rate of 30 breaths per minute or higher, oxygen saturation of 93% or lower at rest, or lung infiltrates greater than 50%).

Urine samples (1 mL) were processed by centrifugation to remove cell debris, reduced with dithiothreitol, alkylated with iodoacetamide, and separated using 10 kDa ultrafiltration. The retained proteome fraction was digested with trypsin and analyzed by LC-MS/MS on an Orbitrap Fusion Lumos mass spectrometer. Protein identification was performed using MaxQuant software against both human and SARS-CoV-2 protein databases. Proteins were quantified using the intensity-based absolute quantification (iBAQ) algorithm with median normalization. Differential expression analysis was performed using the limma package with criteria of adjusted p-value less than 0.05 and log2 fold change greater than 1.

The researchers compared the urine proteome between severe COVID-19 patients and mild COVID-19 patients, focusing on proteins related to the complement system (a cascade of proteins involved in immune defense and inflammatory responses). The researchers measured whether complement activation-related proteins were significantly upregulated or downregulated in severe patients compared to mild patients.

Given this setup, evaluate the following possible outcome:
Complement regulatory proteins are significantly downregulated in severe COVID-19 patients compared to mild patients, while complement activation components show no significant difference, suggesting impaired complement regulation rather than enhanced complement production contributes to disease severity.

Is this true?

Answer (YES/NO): NO